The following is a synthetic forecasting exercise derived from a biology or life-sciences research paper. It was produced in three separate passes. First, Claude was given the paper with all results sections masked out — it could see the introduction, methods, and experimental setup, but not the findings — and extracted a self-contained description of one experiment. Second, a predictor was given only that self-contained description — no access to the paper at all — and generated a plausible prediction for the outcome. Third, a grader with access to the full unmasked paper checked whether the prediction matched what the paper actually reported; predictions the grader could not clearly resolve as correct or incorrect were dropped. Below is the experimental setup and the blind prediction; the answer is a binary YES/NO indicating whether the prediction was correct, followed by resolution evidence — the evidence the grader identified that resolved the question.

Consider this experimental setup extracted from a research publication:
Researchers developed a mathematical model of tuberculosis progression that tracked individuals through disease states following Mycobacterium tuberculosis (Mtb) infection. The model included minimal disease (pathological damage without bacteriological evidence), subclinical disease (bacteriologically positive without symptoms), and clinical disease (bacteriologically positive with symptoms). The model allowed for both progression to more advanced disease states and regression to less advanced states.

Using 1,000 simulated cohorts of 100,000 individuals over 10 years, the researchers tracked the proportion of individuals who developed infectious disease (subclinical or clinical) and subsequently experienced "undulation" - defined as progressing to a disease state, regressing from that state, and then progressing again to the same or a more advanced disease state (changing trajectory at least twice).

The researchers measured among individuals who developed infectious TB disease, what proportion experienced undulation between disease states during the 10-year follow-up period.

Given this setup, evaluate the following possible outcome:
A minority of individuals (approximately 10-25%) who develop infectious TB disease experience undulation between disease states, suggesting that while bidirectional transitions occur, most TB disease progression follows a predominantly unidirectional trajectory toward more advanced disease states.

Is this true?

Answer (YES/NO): NO